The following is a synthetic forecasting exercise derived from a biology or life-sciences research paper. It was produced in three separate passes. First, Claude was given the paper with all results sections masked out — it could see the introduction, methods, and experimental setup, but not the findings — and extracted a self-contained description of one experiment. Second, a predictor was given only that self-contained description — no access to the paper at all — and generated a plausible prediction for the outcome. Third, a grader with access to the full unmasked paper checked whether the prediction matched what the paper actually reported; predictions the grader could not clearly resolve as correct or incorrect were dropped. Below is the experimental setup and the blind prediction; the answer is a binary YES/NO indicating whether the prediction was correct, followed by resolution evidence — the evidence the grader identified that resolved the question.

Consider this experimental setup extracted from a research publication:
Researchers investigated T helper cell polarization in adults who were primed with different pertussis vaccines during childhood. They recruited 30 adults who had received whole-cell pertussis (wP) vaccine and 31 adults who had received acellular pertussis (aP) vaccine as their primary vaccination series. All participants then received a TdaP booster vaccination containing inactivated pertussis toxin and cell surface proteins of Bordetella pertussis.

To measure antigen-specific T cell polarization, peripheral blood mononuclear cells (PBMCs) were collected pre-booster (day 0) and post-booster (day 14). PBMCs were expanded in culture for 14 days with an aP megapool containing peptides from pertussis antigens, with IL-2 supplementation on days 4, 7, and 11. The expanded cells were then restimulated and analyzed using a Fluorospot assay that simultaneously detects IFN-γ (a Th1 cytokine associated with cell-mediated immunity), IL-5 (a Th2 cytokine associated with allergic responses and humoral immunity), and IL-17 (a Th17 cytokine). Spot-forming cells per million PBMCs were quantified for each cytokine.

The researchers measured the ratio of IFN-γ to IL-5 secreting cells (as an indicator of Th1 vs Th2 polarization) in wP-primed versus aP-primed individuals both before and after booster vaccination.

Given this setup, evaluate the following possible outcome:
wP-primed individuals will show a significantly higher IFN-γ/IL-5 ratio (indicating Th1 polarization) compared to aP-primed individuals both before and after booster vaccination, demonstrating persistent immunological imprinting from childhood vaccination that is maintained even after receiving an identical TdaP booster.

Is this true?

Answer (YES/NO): YES